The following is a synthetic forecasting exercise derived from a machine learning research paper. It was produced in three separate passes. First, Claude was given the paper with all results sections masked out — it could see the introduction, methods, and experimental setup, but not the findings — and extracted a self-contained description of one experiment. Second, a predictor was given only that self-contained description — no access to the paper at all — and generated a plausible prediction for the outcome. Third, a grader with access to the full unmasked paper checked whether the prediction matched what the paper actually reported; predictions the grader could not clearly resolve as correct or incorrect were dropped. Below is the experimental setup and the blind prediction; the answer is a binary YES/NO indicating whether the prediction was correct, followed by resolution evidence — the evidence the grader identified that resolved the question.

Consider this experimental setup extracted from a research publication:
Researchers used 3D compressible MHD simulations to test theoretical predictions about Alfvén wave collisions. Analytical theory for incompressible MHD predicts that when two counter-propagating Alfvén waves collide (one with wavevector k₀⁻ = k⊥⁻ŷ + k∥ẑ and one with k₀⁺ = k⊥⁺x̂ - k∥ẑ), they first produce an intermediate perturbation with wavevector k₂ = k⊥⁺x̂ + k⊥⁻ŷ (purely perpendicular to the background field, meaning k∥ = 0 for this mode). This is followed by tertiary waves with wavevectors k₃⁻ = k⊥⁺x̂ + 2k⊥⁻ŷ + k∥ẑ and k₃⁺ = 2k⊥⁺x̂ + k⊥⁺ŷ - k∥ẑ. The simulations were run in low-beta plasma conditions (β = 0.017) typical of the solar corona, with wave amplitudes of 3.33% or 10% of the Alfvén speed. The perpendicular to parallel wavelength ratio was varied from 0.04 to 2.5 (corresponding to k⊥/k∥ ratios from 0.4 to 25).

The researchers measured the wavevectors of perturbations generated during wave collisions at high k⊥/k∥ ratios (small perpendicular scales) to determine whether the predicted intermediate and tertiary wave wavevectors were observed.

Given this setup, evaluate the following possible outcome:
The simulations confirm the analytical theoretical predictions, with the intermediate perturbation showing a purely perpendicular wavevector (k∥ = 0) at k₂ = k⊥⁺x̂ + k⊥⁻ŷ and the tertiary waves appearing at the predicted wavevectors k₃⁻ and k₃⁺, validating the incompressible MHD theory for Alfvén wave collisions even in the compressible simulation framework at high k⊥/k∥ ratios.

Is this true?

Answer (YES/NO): NO